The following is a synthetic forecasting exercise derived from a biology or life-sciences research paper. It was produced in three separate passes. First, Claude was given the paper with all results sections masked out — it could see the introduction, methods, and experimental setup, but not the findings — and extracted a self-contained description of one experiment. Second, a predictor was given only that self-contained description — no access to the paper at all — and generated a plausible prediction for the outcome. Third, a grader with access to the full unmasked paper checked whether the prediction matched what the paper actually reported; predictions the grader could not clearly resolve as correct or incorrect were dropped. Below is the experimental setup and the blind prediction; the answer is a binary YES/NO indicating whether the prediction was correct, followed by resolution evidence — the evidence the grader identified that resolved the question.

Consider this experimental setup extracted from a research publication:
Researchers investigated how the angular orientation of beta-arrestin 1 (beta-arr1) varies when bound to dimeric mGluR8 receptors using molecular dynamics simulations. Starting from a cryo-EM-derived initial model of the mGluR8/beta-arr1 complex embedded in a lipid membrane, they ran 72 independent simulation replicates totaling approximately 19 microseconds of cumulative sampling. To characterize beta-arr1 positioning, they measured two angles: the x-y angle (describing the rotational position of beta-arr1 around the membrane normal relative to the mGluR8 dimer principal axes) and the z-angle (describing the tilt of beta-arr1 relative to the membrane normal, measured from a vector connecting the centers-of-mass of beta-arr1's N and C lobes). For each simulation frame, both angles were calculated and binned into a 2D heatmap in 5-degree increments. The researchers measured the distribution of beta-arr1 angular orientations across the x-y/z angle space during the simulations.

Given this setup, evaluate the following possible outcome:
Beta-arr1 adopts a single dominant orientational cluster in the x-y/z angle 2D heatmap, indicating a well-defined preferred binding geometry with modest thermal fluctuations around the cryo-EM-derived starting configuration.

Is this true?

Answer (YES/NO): NO